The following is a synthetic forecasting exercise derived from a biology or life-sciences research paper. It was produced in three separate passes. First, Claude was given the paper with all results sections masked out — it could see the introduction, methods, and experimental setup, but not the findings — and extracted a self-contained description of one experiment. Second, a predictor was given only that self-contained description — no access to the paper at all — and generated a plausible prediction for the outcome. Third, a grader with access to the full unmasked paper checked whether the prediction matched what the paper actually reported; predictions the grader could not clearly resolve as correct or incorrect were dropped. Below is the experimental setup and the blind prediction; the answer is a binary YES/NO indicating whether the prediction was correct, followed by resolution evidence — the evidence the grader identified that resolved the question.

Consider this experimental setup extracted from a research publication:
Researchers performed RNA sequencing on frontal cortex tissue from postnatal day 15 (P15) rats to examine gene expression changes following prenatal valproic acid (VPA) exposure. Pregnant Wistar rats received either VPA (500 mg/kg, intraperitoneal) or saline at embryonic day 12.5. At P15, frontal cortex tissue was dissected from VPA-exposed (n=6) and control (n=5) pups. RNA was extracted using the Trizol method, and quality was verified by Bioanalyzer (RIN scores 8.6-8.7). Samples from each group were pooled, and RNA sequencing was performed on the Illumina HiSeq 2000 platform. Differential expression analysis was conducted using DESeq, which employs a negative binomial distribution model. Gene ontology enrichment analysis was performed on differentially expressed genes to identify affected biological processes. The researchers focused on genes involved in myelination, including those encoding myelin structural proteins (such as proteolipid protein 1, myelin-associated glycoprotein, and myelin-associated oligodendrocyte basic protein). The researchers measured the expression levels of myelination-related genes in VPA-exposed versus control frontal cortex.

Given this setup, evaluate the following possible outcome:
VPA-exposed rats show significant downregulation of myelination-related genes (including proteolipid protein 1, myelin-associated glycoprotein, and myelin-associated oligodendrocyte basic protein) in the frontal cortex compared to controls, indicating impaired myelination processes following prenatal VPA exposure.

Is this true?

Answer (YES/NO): YES